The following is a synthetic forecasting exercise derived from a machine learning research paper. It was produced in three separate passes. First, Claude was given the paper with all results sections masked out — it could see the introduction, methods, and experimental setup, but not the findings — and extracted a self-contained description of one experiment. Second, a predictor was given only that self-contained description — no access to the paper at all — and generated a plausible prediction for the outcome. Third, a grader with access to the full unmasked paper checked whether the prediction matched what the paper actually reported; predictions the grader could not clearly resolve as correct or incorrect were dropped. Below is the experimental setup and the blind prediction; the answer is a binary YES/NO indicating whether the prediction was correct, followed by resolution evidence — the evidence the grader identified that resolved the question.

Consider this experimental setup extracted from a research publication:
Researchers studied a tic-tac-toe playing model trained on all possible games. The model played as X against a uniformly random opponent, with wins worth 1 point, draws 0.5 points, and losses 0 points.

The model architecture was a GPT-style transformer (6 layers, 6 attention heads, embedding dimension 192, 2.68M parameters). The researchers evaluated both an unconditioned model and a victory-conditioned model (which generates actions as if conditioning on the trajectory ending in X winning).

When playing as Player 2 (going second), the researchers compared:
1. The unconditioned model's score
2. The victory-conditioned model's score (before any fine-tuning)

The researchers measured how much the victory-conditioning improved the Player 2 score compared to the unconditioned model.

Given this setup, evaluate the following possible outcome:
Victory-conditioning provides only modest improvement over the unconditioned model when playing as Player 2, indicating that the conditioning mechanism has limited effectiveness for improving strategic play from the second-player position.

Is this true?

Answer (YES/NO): NO